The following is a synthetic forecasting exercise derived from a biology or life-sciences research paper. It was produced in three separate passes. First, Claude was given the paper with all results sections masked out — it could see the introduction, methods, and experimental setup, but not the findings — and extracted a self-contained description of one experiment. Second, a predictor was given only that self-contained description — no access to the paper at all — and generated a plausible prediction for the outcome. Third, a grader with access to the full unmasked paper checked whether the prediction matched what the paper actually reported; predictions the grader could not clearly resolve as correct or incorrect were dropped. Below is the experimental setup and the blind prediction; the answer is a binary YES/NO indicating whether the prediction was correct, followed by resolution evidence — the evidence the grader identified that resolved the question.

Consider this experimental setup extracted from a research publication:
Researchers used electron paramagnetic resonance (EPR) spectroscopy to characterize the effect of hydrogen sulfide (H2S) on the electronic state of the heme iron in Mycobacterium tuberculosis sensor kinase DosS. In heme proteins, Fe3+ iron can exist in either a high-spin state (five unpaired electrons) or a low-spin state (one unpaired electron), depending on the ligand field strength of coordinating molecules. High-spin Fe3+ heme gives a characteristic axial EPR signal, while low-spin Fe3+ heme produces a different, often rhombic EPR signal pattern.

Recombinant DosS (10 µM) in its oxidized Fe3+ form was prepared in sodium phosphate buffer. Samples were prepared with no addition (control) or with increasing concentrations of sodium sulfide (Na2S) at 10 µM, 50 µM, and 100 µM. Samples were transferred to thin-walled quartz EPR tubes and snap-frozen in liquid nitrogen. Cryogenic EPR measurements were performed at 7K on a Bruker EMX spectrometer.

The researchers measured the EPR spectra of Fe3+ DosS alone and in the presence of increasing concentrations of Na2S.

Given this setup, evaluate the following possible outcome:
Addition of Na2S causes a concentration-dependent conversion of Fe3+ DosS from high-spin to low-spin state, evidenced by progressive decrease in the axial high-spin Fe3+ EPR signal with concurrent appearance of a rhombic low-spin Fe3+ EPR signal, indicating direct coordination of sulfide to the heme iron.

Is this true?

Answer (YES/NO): YES